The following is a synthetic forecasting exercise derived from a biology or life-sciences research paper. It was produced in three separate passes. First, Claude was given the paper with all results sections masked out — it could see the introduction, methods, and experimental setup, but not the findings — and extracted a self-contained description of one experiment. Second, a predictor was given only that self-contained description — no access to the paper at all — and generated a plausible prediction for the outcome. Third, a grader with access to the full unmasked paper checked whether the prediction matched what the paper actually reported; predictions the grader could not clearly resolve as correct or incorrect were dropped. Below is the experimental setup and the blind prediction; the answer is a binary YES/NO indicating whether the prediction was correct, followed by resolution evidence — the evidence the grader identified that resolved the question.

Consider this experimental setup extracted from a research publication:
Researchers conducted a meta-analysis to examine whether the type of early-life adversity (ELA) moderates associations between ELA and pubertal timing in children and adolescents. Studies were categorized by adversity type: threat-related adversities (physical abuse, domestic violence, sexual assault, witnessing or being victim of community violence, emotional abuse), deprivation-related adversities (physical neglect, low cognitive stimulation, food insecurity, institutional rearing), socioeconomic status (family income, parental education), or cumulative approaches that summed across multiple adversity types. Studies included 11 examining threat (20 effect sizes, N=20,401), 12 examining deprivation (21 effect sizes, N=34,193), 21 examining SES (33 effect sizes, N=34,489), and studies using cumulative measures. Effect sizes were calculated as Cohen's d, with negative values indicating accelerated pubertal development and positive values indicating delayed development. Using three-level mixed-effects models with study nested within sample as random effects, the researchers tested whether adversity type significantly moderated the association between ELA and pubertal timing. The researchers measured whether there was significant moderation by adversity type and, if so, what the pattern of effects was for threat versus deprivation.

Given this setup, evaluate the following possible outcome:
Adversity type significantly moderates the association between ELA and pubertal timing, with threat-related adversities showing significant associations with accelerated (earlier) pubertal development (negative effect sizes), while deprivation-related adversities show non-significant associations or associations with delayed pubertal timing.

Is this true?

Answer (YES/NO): YES